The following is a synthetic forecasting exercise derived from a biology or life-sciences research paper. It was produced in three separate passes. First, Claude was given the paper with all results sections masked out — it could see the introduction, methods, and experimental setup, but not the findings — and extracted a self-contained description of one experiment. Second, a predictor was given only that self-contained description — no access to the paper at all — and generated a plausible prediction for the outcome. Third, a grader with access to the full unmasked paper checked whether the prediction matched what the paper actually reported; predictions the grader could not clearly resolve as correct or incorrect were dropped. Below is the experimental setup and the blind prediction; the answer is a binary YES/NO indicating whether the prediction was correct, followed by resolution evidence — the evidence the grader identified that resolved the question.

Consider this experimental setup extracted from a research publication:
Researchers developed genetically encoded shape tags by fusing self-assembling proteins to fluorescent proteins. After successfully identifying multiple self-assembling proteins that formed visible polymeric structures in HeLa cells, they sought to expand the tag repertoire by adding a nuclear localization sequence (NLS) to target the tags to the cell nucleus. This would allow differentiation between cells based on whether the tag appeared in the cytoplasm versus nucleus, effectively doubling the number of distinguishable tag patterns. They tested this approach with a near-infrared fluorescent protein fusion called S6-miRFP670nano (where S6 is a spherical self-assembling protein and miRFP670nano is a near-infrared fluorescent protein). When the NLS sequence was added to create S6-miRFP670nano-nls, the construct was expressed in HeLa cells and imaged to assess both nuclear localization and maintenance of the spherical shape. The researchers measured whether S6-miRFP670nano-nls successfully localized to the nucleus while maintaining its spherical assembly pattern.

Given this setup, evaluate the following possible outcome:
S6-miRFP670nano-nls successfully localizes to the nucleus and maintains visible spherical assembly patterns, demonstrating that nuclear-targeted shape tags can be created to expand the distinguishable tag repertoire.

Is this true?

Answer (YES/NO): NO